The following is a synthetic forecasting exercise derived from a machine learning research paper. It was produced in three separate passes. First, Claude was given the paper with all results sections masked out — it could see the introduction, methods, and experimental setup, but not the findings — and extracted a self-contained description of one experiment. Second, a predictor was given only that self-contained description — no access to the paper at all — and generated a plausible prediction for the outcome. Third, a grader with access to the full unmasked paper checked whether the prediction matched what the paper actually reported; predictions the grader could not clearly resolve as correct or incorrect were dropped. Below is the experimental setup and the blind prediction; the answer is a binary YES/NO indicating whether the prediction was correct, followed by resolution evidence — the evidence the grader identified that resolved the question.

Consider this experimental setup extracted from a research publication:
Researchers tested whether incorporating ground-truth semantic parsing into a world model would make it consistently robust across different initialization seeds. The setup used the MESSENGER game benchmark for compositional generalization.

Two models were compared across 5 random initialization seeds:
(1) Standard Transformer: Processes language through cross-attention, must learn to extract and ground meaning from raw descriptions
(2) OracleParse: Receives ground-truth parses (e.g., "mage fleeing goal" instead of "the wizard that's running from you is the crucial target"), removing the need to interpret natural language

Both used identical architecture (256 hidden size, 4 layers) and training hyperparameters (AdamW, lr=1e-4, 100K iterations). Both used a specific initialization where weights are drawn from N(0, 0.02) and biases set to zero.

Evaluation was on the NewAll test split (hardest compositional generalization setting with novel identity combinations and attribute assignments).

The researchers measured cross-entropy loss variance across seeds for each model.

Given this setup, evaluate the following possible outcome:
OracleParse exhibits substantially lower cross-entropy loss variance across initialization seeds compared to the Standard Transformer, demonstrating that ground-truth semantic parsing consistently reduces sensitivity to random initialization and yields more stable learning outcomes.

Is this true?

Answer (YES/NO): NO